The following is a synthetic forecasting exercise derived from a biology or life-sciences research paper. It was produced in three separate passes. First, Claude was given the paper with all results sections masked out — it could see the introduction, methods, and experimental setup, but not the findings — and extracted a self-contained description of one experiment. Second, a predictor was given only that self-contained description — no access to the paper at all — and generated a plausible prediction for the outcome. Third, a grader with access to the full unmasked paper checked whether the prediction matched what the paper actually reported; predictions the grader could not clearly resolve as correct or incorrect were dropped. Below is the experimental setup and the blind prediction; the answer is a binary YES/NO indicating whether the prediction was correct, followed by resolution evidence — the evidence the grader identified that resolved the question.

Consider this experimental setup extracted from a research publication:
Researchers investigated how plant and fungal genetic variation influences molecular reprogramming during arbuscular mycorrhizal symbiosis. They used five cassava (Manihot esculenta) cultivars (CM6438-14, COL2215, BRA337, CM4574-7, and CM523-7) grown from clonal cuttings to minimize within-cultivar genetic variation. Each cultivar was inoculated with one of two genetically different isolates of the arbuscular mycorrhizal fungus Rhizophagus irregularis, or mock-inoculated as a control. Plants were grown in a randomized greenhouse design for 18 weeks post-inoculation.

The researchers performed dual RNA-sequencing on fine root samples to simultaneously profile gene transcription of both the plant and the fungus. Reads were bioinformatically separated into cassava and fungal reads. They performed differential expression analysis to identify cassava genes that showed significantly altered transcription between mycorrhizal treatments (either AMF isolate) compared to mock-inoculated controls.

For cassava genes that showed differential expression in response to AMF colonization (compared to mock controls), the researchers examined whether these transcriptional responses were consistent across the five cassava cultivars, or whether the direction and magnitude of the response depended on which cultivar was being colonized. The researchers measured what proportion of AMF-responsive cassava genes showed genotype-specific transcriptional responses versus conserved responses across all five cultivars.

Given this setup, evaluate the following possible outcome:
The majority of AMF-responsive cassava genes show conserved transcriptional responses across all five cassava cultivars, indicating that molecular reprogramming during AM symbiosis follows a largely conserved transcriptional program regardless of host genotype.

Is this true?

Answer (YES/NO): NO